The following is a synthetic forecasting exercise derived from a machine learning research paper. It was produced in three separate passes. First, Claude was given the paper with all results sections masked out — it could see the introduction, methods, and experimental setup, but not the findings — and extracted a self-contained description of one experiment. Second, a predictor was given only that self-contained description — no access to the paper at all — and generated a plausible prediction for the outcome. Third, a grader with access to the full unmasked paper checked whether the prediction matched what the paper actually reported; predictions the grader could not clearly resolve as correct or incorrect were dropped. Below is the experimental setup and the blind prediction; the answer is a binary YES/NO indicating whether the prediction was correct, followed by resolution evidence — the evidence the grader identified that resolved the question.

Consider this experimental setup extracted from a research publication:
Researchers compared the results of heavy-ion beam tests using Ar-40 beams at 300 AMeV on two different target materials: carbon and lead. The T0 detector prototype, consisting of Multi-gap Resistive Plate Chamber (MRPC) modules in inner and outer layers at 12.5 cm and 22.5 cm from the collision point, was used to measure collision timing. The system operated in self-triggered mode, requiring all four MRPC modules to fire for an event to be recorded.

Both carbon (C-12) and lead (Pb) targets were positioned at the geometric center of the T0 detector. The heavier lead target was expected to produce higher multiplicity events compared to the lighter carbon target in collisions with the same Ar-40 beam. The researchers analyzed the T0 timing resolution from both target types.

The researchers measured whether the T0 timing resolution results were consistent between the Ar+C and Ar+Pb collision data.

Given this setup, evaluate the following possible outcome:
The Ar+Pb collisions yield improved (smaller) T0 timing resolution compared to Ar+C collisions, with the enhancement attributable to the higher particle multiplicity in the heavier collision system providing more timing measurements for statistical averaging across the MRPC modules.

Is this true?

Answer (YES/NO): NO